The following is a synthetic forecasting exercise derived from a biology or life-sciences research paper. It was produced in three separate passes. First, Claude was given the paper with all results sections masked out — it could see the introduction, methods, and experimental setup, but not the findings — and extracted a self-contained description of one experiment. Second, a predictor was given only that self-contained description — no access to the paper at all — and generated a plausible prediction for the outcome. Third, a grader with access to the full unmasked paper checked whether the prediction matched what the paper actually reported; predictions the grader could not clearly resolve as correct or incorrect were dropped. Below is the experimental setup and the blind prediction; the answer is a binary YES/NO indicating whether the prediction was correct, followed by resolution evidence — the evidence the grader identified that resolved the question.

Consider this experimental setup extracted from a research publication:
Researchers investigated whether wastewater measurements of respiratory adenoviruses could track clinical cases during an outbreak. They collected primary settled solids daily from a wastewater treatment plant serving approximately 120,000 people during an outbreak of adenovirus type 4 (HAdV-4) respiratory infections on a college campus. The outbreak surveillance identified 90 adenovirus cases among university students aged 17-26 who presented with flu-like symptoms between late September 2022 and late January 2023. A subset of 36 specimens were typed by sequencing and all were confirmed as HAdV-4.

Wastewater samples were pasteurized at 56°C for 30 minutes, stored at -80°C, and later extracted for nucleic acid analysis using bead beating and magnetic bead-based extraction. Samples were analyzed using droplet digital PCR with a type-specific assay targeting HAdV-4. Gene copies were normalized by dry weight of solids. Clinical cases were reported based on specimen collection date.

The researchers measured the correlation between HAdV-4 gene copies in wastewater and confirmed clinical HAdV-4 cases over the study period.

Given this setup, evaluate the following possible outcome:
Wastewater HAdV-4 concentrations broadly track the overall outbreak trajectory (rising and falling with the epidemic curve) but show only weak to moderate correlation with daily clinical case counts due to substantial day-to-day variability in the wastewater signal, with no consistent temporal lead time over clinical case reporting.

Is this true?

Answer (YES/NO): NO